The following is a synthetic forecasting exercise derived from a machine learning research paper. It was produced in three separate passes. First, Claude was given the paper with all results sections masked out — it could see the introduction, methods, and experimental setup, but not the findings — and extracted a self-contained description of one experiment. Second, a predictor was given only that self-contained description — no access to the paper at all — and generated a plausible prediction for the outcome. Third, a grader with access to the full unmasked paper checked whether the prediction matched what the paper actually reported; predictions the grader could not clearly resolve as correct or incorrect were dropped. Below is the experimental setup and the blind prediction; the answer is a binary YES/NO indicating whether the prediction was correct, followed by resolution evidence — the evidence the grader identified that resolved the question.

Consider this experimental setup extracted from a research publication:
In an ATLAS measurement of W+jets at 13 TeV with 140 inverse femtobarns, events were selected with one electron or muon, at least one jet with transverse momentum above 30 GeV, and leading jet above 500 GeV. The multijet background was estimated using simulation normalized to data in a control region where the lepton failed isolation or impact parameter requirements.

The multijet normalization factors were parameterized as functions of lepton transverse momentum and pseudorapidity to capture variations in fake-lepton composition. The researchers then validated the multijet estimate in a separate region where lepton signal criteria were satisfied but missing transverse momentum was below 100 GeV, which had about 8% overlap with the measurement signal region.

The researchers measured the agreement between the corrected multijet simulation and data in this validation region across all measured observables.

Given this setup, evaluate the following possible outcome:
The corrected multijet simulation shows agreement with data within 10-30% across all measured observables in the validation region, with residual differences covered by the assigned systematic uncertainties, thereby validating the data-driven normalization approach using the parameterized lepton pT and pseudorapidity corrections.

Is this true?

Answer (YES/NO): NO